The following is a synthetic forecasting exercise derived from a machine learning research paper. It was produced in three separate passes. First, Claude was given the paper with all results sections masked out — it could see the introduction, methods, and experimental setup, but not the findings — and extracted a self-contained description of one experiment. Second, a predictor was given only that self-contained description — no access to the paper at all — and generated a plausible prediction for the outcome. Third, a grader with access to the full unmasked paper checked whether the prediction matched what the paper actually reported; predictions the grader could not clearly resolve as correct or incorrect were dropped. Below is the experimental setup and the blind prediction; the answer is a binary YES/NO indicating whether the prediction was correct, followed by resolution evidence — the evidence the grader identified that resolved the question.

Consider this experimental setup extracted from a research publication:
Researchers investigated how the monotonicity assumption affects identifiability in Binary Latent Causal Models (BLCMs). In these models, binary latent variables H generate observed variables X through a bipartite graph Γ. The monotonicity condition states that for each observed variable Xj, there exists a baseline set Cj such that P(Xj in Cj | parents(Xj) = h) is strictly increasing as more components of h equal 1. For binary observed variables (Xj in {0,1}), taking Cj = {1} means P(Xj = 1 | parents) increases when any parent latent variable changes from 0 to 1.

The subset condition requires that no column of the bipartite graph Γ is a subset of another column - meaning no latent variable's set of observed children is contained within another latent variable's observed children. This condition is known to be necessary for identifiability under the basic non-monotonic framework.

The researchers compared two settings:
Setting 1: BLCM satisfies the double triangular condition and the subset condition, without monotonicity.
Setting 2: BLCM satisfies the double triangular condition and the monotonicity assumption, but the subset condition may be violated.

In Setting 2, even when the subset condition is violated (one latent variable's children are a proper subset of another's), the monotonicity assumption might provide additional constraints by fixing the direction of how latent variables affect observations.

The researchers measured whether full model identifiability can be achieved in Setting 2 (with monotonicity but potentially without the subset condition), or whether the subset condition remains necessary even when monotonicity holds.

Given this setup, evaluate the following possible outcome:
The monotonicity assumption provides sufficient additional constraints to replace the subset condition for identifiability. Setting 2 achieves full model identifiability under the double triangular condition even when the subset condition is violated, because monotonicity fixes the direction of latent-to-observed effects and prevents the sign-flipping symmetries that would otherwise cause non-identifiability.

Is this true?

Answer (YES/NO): YES